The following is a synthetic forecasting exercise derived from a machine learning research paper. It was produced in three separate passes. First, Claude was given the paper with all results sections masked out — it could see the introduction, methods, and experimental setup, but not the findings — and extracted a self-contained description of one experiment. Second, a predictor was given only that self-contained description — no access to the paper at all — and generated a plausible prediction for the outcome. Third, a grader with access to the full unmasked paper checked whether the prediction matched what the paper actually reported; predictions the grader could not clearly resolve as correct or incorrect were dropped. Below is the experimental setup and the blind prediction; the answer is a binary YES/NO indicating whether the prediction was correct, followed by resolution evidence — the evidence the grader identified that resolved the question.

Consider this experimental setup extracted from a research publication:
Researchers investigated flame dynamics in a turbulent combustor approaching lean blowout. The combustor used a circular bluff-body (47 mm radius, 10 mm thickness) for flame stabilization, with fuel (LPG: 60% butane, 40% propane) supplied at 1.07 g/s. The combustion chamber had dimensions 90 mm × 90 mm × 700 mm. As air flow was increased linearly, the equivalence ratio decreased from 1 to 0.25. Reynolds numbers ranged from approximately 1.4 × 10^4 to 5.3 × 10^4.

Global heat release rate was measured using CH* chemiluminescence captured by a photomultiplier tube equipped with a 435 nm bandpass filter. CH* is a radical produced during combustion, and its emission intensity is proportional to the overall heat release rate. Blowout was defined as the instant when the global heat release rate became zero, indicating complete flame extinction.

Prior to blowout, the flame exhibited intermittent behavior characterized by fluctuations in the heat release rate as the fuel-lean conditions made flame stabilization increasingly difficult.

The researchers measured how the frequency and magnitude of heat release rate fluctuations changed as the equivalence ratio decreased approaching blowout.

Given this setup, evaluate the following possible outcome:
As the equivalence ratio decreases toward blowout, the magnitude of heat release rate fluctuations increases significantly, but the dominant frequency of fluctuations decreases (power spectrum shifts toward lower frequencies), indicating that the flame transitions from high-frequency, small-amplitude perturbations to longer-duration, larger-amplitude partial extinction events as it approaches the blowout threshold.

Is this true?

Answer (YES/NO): NO